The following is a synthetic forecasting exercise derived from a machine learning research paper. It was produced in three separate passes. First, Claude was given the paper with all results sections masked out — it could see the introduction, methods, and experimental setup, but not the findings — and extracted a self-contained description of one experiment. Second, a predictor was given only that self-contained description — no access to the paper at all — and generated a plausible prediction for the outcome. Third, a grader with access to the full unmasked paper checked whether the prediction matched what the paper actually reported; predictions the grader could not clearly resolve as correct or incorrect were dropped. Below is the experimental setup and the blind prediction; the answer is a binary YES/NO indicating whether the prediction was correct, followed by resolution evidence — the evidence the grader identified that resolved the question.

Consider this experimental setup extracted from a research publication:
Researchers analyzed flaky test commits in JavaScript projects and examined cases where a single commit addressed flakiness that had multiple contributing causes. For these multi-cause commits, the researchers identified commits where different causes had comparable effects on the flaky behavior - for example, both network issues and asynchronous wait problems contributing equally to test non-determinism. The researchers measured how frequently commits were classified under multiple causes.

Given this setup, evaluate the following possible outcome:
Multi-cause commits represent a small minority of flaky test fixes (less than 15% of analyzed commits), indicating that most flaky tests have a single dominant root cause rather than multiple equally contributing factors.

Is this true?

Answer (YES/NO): YES